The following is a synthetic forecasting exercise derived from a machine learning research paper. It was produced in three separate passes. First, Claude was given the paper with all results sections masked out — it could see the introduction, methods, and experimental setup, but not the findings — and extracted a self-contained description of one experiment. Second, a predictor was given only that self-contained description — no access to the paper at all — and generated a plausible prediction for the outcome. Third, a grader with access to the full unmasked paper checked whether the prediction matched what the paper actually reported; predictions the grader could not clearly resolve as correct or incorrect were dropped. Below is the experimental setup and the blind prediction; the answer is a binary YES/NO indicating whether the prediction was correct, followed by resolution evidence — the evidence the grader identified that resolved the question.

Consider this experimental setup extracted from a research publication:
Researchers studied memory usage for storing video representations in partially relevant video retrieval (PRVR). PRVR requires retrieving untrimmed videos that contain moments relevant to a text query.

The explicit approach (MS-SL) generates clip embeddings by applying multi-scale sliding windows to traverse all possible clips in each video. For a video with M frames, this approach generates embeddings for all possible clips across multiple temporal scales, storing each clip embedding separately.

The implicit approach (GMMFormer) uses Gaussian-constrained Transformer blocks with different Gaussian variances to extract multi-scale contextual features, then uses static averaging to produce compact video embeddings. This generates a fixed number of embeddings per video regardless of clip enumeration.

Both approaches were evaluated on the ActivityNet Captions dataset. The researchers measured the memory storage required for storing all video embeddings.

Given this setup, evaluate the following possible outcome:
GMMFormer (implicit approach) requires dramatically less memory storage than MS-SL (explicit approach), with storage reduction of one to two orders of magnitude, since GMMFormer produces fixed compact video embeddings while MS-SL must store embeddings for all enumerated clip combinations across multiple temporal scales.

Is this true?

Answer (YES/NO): YES